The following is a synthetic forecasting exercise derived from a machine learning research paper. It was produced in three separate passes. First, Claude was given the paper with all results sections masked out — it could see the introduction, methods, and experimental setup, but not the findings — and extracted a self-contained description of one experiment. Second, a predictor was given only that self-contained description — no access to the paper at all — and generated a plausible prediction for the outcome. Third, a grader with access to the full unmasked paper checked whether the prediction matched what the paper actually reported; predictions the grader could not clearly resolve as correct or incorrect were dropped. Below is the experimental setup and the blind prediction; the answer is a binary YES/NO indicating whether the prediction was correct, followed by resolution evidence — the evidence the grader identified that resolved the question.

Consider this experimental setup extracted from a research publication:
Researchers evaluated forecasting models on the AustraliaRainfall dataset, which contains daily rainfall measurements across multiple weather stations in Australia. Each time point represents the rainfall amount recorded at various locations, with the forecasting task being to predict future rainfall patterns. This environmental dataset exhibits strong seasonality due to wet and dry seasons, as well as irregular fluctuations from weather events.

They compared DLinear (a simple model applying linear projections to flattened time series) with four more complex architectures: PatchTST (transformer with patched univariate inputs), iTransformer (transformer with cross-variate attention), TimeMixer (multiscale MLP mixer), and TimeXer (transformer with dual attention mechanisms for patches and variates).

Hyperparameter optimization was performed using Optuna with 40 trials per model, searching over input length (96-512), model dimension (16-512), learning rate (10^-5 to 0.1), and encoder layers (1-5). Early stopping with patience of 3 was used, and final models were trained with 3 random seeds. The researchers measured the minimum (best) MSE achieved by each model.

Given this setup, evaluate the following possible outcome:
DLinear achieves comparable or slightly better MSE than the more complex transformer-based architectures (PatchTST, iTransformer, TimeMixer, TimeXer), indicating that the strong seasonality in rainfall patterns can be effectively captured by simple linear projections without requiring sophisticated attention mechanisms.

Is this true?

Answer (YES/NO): YES